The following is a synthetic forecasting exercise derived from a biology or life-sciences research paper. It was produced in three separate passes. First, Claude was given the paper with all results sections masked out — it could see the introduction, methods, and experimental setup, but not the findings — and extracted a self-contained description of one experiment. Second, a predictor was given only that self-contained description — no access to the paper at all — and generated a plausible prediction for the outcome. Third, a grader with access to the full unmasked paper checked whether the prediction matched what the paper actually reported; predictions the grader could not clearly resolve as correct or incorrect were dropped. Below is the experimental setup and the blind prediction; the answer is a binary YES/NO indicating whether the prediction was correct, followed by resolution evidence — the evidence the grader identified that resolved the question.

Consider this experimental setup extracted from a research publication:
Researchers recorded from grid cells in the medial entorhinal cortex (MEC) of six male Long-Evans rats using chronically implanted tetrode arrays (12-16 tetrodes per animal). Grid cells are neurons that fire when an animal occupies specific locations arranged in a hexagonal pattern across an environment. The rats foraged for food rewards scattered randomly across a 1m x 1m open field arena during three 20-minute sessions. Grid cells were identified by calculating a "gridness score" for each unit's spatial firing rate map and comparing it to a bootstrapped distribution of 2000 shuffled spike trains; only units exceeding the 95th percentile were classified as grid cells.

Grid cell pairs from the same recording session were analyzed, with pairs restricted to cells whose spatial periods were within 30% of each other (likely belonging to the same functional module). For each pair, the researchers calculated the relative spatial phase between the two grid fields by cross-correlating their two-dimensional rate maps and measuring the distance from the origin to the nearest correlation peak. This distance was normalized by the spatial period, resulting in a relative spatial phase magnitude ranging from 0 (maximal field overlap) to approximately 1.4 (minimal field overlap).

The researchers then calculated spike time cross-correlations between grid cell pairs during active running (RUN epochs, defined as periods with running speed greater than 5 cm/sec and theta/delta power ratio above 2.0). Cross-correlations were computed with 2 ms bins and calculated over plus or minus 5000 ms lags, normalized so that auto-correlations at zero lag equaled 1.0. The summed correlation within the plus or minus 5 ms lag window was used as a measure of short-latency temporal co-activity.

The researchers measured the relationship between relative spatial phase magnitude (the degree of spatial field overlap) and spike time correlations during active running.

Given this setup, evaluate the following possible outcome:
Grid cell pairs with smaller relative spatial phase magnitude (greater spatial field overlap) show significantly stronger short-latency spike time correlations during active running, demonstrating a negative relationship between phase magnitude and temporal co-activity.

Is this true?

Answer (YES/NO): YES